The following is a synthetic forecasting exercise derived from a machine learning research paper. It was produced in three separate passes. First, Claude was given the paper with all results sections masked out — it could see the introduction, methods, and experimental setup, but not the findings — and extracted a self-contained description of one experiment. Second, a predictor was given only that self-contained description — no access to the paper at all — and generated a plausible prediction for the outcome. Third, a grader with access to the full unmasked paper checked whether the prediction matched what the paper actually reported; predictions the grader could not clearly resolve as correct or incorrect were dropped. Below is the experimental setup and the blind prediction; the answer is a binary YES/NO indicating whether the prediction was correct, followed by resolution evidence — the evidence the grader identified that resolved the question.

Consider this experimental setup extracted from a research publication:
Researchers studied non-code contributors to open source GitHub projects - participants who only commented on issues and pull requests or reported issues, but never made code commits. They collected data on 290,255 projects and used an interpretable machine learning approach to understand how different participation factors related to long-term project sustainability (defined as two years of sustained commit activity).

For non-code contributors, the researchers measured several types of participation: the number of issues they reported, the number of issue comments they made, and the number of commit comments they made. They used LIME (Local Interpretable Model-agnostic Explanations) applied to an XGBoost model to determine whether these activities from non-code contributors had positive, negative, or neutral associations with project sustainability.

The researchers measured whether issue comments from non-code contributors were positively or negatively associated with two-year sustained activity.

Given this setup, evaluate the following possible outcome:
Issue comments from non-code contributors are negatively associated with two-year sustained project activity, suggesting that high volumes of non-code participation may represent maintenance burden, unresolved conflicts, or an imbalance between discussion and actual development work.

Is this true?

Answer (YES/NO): NO